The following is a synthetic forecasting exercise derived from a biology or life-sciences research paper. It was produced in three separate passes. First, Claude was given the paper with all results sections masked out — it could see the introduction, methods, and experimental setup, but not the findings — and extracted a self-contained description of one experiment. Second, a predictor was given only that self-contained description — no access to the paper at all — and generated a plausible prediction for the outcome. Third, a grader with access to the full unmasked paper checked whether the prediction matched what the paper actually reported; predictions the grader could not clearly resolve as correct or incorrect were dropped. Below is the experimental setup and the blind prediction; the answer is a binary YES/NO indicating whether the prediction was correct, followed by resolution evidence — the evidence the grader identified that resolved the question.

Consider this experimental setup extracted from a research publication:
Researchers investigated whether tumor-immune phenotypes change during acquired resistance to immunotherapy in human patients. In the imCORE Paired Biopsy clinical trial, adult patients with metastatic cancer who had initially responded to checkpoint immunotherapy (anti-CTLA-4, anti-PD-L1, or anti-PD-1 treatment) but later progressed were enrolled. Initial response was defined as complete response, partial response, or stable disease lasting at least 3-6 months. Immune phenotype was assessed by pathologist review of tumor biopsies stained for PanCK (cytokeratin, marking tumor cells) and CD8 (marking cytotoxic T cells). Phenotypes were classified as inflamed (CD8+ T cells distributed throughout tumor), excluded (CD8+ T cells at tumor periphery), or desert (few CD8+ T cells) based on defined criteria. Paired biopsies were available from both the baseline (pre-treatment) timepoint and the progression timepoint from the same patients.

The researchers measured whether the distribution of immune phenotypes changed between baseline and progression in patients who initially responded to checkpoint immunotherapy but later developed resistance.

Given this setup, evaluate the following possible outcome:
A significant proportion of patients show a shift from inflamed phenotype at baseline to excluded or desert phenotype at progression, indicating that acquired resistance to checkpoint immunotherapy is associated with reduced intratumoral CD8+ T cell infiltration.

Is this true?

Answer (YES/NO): NO